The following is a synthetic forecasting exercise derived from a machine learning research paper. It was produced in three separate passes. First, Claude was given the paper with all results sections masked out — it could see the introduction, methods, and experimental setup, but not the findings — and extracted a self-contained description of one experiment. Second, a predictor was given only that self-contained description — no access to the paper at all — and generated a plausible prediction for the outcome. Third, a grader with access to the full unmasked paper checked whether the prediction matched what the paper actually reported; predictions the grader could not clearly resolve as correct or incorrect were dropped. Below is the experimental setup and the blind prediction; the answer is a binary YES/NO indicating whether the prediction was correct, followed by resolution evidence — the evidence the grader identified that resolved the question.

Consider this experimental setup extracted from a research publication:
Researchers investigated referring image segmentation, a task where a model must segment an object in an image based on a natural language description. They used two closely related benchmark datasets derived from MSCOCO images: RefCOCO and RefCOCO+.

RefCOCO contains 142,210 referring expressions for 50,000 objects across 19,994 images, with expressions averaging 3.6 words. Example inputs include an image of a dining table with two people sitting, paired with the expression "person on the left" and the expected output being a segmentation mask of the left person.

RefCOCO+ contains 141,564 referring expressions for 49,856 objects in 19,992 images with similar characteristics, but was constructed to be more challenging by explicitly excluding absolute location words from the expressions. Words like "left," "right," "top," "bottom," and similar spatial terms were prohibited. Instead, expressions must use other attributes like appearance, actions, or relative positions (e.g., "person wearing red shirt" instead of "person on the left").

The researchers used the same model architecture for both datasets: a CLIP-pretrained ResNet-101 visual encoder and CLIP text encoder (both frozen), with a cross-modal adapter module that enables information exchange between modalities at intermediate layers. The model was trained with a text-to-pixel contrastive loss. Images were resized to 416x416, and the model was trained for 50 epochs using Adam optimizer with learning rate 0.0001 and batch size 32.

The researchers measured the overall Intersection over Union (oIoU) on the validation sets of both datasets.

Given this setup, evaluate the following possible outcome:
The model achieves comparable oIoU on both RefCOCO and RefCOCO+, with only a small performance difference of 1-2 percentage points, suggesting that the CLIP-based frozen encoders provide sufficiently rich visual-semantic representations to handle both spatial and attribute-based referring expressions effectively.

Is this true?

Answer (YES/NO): NO